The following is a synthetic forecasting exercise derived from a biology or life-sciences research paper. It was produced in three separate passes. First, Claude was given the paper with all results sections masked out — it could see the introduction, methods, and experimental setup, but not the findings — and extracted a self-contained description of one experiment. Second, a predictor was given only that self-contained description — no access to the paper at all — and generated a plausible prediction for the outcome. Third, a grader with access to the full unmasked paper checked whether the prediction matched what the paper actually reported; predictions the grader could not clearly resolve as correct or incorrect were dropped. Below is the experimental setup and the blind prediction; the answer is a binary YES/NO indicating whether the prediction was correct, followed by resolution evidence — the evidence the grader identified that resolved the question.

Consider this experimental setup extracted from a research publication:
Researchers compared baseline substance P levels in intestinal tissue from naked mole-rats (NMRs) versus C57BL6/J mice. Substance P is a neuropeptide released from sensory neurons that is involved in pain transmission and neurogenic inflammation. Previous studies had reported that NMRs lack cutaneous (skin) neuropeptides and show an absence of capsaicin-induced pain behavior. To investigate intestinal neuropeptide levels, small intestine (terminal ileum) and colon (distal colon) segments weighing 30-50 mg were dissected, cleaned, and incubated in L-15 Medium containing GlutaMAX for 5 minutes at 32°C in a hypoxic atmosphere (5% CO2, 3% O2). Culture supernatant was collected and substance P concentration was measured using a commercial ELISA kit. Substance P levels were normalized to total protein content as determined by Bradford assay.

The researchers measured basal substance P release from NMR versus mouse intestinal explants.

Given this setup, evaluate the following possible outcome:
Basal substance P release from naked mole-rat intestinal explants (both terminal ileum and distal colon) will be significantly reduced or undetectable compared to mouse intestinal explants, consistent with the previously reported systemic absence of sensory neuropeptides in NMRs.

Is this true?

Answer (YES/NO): NO